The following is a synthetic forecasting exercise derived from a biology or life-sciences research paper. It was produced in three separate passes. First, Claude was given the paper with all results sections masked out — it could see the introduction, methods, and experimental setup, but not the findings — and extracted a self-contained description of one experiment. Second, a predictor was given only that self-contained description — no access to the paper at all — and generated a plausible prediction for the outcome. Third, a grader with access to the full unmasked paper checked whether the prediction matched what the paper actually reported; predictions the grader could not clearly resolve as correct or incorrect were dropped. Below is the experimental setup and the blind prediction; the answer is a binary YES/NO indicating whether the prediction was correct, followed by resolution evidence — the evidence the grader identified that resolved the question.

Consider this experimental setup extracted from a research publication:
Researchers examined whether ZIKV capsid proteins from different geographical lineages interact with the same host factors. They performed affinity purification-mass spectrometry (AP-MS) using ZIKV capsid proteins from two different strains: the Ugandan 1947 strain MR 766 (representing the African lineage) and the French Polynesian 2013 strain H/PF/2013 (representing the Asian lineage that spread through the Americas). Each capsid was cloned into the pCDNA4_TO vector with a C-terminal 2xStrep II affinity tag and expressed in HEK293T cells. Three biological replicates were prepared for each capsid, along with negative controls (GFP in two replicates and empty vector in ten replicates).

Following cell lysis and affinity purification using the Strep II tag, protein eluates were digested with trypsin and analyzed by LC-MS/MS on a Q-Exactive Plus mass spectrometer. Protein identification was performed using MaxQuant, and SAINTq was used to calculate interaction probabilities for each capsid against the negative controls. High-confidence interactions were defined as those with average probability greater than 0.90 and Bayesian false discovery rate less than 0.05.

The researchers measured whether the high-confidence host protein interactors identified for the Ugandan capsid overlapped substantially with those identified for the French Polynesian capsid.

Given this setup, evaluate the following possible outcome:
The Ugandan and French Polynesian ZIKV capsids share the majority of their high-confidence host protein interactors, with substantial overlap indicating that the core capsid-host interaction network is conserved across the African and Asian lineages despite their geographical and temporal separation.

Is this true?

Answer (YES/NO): YES